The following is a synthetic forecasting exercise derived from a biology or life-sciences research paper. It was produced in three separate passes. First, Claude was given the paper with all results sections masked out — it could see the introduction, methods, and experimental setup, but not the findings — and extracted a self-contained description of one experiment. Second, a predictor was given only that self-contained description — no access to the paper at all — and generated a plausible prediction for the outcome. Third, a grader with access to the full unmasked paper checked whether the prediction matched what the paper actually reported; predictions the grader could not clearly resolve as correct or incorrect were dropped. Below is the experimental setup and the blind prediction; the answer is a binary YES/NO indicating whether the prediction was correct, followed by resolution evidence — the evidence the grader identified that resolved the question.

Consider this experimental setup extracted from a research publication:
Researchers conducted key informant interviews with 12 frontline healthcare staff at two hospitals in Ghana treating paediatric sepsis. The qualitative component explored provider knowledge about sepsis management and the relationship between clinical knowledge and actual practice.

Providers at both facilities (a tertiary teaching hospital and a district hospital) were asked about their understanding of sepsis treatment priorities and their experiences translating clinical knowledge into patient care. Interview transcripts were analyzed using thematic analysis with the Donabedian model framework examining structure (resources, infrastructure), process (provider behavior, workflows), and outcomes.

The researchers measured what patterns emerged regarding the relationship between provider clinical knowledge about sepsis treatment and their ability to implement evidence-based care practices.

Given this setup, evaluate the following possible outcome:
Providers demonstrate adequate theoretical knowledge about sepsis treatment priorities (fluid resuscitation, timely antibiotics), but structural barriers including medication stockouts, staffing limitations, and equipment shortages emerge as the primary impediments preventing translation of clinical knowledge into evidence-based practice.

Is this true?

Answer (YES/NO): YES